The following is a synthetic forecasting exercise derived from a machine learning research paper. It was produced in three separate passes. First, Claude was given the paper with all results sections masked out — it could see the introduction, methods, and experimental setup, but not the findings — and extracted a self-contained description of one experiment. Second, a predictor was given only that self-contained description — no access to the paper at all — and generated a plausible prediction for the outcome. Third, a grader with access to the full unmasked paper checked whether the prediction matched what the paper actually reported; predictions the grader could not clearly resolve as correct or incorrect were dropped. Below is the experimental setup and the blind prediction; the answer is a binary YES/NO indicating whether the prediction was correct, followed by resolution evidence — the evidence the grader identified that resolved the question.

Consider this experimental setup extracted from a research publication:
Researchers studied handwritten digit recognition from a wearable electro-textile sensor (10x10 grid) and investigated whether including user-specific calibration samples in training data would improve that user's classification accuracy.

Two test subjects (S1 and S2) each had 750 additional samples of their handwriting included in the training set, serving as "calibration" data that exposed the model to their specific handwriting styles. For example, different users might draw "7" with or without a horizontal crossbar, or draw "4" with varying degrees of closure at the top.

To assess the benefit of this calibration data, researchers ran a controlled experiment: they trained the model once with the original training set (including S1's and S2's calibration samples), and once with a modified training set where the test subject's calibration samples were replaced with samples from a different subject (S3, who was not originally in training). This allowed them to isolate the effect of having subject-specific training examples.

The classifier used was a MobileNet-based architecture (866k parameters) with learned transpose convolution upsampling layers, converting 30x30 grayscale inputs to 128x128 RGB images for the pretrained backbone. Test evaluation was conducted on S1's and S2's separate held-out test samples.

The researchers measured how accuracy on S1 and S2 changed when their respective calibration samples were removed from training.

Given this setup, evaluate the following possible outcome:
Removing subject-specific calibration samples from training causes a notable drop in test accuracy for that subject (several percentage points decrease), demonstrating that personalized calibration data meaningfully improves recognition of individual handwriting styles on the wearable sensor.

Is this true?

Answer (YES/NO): YES